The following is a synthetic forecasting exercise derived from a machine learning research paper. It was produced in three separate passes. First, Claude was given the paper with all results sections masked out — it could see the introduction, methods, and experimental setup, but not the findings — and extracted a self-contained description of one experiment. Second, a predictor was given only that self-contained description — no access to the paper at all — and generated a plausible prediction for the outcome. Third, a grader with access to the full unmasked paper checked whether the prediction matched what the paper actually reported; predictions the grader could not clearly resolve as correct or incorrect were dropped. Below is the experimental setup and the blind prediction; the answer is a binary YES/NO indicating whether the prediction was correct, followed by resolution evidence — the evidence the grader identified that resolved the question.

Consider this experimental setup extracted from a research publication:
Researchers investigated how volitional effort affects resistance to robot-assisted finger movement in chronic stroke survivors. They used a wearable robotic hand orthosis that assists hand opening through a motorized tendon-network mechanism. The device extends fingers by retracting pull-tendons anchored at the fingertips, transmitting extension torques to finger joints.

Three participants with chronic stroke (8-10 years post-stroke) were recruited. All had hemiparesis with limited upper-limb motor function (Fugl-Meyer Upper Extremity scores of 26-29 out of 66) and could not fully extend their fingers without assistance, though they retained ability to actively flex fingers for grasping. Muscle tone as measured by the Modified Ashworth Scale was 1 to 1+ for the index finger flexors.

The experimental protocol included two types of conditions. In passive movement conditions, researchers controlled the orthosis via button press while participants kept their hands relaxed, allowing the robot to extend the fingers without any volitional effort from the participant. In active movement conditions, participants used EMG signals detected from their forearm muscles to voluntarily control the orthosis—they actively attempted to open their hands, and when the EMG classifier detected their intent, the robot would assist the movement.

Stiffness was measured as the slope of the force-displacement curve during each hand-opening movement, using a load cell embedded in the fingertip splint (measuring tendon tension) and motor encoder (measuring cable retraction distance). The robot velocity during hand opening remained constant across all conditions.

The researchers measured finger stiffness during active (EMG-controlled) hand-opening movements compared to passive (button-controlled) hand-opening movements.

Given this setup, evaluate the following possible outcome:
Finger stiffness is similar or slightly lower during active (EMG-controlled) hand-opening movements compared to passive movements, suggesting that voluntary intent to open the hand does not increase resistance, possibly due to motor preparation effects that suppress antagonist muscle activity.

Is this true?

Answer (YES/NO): NO